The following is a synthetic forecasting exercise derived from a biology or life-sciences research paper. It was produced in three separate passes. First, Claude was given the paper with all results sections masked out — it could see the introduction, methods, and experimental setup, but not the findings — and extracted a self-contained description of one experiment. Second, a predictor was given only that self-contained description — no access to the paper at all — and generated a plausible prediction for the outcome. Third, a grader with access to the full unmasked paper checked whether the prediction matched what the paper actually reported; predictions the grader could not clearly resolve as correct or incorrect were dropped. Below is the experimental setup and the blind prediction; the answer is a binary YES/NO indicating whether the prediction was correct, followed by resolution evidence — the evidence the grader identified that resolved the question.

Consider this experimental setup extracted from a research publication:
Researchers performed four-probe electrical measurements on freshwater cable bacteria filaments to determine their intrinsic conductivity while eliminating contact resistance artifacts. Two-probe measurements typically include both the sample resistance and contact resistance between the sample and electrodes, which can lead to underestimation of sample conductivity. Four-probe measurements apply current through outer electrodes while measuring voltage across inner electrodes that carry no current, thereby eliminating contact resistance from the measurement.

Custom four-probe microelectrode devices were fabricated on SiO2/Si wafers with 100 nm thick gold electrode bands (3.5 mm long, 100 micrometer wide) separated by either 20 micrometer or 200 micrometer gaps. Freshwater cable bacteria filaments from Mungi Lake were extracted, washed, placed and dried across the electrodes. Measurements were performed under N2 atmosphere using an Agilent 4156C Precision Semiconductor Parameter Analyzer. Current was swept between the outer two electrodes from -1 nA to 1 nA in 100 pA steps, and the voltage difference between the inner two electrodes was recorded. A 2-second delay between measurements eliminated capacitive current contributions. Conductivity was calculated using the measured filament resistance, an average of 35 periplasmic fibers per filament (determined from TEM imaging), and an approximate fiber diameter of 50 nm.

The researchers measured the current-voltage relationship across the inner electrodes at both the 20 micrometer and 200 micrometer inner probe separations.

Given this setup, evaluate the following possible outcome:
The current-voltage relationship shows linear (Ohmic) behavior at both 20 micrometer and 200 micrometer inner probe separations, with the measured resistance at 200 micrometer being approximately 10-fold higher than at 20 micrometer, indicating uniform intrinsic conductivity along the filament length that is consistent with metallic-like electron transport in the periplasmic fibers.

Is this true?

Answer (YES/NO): NO